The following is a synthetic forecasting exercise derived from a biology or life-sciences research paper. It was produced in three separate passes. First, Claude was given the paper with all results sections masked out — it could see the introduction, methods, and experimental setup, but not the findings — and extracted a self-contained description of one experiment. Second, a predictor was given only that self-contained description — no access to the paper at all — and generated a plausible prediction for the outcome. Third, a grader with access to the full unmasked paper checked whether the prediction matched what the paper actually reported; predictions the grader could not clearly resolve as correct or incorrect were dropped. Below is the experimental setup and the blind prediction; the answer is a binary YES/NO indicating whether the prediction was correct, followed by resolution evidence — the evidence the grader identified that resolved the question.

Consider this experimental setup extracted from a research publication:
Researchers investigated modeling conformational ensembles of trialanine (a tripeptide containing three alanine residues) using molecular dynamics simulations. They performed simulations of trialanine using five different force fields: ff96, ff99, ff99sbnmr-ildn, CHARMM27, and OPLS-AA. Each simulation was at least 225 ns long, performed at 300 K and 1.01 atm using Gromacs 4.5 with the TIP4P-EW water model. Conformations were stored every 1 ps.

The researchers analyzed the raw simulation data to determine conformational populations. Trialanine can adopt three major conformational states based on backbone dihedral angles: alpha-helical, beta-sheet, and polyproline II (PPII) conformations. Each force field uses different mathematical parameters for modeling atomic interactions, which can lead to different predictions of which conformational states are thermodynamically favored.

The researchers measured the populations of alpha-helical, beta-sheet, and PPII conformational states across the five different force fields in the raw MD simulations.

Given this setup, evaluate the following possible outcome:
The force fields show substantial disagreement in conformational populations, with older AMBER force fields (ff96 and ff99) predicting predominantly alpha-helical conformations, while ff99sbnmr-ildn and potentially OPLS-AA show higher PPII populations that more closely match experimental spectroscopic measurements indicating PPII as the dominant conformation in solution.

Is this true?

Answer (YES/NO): NO